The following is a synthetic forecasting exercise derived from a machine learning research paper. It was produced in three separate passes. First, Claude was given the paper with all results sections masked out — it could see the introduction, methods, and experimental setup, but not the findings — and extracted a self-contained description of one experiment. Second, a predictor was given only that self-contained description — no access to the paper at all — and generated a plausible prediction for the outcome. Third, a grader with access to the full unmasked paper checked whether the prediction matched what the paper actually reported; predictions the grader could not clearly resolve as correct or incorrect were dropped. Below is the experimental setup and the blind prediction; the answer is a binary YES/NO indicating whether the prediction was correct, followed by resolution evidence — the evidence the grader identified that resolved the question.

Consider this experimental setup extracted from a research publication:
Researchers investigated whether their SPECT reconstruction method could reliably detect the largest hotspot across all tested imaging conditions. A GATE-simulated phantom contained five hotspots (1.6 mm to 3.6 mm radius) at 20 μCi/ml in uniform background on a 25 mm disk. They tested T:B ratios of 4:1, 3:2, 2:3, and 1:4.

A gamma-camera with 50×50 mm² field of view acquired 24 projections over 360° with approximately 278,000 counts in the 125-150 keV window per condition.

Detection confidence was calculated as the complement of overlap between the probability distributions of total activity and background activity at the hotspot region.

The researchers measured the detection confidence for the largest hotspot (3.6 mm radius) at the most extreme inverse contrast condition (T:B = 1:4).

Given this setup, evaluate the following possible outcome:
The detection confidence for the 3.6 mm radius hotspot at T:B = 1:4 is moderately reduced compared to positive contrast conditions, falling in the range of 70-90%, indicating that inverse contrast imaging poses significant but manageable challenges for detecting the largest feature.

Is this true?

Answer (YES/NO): NO